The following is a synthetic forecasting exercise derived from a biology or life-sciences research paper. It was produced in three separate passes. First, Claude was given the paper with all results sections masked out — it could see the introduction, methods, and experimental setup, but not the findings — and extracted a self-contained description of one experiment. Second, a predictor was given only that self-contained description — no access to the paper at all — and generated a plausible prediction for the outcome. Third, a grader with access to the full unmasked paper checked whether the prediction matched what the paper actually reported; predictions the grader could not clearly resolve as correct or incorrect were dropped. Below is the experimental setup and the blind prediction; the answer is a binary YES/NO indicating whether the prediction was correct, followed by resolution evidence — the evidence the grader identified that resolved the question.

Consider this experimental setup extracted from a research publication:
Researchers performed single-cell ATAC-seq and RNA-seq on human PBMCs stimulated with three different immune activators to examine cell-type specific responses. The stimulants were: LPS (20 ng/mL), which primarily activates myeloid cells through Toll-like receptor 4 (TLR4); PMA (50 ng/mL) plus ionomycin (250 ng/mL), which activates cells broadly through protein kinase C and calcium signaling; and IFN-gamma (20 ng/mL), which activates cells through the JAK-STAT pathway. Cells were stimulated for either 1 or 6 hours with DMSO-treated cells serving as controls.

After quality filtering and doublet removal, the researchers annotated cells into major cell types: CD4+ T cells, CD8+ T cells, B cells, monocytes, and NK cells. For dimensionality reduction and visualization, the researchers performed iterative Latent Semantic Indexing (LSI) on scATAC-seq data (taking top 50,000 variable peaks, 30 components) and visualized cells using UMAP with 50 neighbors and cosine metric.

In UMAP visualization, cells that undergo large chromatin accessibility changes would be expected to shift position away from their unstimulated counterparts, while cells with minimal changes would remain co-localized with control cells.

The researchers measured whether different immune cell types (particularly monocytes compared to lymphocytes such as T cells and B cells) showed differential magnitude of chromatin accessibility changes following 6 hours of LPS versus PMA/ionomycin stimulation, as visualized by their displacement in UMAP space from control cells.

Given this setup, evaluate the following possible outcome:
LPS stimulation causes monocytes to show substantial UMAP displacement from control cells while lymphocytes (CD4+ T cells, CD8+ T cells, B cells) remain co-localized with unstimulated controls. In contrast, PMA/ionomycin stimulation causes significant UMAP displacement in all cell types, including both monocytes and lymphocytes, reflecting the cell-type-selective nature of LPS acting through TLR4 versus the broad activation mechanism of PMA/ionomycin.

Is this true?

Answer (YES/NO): YES